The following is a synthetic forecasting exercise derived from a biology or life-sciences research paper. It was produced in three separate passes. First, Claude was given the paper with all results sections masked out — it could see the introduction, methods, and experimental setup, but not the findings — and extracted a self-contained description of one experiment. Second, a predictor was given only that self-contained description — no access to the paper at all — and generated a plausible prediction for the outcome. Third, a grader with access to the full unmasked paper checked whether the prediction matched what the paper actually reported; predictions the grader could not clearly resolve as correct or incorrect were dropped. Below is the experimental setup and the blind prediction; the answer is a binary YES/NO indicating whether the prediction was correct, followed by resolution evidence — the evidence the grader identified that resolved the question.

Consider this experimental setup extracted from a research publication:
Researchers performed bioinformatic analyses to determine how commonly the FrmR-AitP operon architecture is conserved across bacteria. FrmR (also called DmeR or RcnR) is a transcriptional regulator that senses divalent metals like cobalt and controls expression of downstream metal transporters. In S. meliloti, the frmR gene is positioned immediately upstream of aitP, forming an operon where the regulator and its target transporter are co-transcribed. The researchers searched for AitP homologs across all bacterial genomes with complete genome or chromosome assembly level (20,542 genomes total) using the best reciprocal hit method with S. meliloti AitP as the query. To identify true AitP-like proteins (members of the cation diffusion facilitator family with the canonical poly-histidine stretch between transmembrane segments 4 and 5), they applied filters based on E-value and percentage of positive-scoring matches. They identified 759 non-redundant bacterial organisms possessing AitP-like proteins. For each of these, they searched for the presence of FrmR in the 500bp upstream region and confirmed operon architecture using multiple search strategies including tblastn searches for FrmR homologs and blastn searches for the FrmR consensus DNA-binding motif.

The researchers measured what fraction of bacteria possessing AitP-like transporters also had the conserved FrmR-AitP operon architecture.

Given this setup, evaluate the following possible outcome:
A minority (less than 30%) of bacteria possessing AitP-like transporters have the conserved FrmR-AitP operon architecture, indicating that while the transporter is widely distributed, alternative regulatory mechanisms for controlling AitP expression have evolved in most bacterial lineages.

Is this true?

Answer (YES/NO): NO